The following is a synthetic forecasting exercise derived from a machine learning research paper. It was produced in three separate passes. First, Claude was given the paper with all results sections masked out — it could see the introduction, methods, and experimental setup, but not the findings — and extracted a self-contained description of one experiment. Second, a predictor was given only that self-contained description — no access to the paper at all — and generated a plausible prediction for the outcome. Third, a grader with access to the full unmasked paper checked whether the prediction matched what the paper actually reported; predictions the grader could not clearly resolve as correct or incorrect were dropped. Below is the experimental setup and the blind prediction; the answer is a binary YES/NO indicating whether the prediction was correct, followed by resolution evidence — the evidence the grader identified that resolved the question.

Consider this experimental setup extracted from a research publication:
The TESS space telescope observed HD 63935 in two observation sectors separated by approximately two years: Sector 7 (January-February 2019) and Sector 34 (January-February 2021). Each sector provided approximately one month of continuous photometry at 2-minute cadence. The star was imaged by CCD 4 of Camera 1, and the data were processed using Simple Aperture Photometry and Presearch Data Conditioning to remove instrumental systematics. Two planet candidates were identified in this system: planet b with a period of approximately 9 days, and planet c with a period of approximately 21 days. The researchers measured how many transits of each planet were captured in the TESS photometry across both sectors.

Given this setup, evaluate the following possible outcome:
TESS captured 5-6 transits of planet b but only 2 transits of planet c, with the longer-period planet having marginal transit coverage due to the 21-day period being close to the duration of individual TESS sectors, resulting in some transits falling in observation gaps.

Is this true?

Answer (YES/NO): NO